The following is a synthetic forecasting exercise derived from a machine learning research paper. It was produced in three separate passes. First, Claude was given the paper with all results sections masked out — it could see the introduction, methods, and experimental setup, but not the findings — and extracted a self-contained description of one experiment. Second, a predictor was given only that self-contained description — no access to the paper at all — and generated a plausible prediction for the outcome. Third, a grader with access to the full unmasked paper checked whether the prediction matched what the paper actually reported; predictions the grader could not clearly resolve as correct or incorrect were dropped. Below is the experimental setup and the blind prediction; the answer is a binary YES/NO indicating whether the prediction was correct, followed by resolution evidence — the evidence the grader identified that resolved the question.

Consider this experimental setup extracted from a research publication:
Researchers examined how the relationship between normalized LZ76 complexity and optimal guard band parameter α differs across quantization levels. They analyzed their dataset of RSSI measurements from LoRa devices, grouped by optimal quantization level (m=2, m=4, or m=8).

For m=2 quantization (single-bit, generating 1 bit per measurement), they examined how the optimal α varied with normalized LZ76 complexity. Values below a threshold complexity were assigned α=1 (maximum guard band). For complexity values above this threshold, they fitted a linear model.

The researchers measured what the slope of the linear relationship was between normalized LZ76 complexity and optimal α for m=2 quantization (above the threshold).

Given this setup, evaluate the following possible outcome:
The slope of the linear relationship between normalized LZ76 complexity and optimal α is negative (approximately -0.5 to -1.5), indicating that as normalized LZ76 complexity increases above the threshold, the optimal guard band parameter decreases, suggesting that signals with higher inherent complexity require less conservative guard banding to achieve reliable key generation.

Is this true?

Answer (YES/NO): NO